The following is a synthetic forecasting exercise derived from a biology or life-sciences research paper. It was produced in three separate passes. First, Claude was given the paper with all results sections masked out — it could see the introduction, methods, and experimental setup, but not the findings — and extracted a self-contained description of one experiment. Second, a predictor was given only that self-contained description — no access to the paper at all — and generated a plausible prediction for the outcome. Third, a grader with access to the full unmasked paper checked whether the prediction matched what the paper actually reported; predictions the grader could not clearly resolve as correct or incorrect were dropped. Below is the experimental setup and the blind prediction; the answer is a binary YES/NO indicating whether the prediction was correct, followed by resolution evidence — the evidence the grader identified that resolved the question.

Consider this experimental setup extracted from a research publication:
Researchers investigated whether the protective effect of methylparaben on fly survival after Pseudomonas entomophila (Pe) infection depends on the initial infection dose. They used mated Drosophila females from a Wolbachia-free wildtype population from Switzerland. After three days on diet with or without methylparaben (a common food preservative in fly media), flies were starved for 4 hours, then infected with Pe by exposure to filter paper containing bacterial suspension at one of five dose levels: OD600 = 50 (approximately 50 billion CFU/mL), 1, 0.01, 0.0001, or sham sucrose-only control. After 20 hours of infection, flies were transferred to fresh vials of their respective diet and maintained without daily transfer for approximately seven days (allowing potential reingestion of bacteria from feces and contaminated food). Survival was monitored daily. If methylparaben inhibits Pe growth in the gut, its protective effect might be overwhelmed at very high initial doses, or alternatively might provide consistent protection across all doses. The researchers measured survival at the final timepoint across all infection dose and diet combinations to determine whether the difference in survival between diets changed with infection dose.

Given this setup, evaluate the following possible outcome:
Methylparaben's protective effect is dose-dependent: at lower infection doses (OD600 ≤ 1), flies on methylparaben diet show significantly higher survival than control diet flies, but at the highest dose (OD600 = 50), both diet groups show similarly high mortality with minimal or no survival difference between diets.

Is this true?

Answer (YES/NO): YES